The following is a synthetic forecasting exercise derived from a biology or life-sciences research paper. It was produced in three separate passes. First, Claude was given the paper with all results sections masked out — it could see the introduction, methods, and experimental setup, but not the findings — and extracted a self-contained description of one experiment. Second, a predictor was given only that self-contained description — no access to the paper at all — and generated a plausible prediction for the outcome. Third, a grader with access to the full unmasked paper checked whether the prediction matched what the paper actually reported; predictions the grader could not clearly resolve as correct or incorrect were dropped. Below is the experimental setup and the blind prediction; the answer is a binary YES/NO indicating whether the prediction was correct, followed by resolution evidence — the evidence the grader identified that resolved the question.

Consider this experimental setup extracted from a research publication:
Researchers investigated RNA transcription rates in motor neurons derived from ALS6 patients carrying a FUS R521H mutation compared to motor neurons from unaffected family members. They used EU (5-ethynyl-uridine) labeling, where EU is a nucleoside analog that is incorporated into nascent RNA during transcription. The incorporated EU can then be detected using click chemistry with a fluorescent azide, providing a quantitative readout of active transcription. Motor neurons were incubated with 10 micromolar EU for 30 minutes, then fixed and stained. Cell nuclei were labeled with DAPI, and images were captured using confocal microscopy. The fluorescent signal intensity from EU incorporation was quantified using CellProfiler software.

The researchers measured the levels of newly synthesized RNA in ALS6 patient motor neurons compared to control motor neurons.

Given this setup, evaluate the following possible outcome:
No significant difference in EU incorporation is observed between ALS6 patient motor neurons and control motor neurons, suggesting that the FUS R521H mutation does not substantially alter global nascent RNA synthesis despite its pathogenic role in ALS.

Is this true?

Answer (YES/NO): YES